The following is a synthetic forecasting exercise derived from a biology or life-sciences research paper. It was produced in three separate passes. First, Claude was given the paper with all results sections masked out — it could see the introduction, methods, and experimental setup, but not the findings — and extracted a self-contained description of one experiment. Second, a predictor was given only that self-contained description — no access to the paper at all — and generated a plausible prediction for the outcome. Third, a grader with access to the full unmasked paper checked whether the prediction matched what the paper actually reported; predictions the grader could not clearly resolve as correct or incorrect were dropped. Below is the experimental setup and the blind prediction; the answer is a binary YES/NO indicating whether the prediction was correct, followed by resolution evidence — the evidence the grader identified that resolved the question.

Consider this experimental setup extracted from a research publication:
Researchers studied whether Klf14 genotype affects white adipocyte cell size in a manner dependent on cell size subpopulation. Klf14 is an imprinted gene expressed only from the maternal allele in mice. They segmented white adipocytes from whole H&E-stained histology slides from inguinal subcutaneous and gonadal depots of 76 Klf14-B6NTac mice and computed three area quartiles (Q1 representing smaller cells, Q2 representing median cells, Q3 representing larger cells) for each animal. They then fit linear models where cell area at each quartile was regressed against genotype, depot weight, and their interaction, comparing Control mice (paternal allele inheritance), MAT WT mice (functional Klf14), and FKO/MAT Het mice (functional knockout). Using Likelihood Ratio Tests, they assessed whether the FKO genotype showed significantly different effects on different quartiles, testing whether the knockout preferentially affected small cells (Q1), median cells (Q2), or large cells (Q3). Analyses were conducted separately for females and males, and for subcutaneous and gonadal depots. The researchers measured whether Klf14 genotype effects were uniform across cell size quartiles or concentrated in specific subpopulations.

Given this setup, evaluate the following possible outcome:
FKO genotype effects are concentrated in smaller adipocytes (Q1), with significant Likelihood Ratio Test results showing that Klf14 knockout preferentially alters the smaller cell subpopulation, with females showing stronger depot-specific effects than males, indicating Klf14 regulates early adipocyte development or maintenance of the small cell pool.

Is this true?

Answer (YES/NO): NO